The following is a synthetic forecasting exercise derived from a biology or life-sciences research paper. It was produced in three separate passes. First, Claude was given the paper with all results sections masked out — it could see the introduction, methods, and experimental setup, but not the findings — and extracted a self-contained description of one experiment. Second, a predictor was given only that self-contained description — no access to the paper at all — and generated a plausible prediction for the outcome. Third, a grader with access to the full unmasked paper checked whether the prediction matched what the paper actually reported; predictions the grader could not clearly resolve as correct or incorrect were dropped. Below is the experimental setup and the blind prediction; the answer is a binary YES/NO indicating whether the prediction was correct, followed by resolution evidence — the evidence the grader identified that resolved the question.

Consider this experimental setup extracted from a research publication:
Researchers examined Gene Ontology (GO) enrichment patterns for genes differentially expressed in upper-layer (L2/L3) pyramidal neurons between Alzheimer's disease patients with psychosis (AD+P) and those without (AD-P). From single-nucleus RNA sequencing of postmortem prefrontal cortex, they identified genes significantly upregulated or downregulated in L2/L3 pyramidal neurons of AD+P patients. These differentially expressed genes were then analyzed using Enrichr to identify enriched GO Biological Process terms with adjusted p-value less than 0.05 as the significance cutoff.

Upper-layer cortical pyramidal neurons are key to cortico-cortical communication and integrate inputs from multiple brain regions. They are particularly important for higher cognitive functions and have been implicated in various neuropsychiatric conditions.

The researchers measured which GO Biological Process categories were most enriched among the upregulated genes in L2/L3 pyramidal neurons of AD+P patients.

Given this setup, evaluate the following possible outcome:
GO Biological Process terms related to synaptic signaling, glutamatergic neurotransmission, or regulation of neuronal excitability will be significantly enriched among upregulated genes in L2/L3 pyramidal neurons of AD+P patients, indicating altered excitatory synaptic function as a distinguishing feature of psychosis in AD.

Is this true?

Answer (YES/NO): YES